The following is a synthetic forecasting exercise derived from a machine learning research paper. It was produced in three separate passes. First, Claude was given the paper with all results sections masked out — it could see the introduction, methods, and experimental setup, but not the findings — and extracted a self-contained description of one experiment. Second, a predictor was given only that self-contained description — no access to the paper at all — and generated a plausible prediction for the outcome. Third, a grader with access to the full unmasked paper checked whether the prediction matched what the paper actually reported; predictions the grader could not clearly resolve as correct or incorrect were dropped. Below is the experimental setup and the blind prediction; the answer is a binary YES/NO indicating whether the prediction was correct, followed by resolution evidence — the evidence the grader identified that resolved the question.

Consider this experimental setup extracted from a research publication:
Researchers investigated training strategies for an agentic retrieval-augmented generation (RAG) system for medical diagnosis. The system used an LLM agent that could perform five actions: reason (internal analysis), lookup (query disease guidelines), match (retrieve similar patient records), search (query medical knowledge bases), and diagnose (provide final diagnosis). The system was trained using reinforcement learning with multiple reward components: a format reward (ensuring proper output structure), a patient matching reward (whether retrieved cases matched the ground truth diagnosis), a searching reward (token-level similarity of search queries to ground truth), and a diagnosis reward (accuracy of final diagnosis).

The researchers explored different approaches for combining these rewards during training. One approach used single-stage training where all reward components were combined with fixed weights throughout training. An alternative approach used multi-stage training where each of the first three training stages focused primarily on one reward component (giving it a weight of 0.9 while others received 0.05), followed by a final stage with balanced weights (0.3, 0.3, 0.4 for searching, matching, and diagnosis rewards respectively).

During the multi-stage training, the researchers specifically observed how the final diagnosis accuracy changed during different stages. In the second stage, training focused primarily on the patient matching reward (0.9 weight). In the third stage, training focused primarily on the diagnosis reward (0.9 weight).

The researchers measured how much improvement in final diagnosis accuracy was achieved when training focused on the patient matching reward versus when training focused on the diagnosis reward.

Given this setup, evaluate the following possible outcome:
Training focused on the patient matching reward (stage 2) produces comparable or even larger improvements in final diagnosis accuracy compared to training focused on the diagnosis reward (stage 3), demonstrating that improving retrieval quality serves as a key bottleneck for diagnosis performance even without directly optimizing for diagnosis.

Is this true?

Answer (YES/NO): YES